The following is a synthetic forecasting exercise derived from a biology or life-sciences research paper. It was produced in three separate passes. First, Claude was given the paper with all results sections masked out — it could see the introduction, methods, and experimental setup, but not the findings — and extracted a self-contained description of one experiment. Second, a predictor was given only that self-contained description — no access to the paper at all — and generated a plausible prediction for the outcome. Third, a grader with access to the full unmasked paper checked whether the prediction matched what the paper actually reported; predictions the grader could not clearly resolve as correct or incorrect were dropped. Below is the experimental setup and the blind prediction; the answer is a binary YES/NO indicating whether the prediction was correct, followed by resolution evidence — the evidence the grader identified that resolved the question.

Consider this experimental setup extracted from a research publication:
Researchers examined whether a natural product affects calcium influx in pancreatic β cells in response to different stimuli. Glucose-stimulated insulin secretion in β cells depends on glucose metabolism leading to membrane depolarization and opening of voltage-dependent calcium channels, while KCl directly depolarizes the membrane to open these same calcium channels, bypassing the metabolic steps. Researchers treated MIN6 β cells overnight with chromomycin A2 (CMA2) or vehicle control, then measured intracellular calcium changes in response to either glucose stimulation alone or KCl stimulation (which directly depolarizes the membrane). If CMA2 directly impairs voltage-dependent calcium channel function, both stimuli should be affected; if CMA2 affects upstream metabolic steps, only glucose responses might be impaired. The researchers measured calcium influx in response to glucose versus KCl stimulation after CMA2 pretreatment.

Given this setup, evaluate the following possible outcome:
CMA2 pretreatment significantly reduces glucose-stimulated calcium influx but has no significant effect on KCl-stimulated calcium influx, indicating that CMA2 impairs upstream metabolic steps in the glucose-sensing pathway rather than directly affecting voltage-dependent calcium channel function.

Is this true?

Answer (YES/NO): NO